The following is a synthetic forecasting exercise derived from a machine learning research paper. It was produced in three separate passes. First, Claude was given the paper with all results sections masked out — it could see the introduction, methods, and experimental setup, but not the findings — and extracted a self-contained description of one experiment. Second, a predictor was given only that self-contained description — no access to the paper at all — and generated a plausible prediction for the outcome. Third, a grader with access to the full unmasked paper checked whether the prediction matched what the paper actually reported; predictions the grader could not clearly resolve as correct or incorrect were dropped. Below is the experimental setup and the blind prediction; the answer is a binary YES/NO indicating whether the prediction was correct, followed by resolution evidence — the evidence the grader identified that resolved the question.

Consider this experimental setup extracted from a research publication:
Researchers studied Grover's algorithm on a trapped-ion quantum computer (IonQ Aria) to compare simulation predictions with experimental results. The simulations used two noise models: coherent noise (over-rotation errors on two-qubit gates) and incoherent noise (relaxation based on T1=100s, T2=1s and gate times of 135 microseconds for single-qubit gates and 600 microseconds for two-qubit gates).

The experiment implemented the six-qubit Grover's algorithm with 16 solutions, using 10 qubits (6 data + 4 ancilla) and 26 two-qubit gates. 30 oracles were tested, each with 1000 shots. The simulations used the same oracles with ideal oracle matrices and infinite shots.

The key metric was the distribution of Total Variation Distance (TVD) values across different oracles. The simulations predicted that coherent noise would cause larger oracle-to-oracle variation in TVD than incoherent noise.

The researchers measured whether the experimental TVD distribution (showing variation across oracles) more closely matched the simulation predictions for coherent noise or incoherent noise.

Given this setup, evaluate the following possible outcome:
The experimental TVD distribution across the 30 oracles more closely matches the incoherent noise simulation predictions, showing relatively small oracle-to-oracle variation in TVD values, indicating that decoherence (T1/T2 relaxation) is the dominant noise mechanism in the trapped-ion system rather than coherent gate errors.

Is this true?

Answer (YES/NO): NO